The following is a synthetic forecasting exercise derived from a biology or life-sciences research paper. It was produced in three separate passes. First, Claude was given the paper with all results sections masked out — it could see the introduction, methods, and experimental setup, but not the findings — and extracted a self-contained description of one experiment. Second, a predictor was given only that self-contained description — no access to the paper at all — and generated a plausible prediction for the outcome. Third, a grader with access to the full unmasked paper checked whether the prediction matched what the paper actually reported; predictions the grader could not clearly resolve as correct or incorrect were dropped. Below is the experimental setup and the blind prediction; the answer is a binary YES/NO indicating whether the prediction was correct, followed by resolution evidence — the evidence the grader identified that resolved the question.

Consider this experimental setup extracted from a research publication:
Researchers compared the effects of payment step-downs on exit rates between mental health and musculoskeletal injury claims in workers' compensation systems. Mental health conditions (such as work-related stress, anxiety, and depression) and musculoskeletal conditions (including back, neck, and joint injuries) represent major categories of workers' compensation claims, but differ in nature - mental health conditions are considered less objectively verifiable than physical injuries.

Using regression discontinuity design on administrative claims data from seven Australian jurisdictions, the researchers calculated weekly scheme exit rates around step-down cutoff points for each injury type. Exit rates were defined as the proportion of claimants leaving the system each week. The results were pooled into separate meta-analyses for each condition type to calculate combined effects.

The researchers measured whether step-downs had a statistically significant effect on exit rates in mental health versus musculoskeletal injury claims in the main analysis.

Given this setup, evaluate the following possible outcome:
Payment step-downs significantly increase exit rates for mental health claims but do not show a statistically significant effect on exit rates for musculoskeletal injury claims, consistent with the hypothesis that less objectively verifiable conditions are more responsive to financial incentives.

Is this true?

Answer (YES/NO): NO